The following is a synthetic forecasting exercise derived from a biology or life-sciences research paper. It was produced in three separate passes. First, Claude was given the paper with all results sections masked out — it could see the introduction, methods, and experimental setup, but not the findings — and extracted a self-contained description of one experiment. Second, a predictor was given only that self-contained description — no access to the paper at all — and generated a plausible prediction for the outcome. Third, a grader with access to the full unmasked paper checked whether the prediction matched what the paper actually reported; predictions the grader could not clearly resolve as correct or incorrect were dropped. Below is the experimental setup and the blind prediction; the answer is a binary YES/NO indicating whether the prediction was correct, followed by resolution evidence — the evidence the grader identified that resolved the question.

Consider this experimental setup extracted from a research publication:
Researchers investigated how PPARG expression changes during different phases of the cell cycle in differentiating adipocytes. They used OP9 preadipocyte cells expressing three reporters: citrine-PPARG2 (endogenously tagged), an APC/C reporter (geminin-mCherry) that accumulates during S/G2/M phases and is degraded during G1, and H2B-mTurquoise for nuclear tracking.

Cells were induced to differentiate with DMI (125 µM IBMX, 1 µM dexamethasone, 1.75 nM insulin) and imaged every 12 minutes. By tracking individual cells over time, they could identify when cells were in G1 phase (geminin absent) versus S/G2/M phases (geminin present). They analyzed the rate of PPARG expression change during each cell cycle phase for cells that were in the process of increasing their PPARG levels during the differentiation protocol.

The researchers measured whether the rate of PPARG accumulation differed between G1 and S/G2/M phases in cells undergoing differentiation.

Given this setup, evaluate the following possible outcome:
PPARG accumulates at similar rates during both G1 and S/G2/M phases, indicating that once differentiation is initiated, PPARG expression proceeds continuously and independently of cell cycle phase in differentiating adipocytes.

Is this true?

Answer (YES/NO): NO